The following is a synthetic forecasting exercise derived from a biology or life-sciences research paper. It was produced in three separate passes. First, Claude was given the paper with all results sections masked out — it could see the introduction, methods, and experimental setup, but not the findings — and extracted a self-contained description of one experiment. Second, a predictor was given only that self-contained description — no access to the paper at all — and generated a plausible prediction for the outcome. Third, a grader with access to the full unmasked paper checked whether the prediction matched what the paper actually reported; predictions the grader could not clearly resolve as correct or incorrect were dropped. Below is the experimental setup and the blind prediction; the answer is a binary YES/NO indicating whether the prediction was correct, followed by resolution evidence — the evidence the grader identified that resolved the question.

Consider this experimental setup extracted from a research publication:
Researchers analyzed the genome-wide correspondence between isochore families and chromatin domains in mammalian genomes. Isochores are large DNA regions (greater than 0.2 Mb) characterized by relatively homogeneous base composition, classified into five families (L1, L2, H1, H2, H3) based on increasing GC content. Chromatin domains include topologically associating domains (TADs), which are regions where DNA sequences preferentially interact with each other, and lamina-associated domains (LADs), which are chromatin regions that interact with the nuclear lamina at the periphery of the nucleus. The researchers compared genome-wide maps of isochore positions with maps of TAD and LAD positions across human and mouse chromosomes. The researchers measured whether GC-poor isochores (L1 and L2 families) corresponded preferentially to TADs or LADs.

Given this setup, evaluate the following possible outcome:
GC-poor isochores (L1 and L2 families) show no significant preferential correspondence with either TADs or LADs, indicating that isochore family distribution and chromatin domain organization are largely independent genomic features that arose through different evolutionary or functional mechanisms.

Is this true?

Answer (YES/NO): NO